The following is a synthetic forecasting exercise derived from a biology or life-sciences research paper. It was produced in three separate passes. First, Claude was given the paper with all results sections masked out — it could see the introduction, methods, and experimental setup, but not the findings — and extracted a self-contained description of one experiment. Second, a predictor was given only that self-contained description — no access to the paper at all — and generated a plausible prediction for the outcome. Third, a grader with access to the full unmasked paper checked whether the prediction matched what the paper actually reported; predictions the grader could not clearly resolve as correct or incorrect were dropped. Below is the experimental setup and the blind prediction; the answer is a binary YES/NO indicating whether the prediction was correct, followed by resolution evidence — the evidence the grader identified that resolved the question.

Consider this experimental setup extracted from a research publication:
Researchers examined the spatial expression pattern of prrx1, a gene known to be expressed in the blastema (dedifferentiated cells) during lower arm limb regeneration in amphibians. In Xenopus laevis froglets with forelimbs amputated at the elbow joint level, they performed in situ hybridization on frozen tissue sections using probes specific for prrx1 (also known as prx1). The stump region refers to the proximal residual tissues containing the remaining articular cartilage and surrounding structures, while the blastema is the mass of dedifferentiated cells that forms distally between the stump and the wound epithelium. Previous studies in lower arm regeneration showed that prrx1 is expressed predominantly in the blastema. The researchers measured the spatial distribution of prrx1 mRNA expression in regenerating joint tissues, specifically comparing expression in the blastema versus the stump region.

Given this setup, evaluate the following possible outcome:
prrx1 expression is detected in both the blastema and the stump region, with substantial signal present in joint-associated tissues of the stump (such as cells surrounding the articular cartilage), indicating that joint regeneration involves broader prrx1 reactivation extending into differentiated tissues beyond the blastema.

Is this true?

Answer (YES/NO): YES